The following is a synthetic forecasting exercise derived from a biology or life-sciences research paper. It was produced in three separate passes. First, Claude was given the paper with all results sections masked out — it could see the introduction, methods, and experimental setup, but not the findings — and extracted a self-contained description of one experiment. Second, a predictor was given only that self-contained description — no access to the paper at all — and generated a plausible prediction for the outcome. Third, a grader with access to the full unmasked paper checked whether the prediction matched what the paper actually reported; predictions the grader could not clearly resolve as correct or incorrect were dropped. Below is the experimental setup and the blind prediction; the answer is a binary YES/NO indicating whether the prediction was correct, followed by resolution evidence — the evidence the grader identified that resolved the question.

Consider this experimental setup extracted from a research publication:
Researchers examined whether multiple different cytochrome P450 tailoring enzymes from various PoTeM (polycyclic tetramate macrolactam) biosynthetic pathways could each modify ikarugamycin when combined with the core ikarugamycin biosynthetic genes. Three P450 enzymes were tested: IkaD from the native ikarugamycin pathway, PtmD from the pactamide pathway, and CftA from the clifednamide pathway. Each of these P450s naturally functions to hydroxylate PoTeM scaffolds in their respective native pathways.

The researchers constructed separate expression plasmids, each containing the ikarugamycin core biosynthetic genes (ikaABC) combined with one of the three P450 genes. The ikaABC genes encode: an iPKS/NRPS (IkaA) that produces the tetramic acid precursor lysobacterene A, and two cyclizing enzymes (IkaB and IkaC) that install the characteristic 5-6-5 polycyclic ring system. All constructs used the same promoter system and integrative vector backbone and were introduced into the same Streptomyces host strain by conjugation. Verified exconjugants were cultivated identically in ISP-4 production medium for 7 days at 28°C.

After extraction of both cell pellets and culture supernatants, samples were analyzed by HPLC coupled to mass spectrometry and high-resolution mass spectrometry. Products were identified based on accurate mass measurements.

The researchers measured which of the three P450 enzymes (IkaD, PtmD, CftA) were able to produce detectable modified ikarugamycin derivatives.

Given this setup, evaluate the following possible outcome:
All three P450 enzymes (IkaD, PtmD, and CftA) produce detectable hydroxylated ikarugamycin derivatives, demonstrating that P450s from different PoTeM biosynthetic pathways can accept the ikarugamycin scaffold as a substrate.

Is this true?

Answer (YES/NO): YES